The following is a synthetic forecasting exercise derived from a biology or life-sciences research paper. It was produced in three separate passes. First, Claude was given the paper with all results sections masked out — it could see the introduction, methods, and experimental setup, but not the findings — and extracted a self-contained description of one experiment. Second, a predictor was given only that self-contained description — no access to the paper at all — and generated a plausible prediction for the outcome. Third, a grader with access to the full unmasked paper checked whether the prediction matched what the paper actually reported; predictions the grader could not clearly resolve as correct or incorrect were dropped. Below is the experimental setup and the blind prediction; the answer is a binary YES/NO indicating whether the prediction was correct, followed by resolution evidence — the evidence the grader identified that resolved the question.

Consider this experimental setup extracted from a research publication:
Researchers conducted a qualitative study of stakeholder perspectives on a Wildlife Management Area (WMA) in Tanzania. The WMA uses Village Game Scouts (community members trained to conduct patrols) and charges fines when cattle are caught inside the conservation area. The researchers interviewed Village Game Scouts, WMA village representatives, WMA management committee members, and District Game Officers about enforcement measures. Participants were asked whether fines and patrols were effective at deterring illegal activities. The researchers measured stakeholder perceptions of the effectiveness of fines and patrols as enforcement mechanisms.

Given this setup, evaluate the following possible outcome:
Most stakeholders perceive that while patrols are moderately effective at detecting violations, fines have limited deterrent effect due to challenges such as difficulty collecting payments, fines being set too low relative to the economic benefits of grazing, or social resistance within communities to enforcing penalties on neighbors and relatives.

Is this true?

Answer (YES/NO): NO